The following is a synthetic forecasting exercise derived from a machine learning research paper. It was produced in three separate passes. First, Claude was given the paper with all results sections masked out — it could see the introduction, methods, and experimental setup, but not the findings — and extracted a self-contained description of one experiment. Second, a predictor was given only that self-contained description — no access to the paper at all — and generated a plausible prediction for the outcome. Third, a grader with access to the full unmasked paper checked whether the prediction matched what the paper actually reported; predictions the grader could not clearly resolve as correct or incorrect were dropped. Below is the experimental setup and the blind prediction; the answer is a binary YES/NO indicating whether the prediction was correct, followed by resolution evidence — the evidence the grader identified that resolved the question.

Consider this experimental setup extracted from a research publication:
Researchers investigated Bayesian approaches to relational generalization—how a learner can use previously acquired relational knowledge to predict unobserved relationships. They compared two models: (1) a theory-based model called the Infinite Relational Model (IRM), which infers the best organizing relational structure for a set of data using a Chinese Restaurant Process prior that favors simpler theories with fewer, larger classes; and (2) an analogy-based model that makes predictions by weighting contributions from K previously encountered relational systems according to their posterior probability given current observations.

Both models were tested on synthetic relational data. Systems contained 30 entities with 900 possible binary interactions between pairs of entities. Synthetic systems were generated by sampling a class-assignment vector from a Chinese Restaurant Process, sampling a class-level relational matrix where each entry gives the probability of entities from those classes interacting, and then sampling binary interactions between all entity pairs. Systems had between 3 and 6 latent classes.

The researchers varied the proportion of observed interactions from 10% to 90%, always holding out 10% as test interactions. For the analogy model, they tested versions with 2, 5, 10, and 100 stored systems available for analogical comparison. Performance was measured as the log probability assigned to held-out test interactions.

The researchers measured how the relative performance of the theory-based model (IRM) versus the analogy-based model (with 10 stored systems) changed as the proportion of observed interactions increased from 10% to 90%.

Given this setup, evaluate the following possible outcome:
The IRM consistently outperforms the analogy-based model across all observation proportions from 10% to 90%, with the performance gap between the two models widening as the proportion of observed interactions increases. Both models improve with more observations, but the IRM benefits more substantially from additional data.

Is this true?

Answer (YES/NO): NO